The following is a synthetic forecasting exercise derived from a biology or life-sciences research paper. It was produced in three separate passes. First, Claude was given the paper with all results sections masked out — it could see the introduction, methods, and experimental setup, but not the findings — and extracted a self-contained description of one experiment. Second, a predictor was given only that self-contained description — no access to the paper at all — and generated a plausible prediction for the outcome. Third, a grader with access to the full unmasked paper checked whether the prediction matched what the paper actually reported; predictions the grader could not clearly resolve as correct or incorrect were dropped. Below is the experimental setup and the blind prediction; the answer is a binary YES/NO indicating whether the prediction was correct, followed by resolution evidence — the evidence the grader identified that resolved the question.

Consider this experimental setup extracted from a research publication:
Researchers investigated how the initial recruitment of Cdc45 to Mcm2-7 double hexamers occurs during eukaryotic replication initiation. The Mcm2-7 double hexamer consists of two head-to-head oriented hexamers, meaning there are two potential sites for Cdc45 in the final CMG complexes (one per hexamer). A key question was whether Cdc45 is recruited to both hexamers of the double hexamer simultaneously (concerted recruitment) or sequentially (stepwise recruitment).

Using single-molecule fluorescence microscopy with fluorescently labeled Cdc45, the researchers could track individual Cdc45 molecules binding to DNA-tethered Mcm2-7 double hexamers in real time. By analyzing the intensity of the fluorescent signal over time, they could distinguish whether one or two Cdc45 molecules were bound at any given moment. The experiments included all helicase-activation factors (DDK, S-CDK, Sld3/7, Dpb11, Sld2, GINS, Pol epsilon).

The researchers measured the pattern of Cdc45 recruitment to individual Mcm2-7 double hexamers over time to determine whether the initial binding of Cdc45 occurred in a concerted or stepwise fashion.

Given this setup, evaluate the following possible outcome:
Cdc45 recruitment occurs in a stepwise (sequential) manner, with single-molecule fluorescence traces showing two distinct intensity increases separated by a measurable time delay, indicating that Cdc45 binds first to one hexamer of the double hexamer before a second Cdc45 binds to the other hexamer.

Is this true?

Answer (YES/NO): NO